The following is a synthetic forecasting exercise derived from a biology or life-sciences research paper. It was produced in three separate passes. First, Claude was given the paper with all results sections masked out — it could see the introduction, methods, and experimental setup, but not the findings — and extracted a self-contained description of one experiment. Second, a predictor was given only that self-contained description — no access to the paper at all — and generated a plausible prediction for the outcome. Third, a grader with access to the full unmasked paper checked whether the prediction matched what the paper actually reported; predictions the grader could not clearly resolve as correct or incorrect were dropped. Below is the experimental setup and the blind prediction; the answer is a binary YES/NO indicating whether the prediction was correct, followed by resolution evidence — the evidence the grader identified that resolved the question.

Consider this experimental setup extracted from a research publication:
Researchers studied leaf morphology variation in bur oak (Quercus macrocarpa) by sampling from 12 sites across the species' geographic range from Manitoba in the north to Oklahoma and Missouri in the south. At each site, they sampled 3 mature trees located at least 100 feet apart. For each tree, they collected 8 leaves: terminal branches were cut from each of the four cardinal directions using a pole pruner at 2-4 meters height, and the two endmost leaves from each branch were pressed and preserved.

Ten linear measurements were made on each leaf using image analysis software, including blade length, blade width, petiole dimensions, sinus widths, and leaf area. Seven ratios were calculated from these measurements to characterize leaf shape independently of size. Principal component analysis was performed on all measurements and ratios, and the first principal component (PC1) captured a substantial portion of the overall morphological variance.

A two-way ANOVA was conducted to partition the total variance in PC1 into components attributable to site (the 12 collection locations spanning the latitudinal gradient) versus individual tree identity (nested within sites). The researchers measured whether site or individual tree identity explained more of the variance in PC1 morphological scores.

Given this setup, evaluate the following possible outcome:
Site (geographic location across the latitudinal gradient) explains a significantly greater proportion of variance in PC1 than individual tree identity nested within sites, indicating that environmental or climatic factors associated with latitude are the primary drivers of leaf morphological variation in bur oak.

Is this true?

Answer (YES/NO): YES